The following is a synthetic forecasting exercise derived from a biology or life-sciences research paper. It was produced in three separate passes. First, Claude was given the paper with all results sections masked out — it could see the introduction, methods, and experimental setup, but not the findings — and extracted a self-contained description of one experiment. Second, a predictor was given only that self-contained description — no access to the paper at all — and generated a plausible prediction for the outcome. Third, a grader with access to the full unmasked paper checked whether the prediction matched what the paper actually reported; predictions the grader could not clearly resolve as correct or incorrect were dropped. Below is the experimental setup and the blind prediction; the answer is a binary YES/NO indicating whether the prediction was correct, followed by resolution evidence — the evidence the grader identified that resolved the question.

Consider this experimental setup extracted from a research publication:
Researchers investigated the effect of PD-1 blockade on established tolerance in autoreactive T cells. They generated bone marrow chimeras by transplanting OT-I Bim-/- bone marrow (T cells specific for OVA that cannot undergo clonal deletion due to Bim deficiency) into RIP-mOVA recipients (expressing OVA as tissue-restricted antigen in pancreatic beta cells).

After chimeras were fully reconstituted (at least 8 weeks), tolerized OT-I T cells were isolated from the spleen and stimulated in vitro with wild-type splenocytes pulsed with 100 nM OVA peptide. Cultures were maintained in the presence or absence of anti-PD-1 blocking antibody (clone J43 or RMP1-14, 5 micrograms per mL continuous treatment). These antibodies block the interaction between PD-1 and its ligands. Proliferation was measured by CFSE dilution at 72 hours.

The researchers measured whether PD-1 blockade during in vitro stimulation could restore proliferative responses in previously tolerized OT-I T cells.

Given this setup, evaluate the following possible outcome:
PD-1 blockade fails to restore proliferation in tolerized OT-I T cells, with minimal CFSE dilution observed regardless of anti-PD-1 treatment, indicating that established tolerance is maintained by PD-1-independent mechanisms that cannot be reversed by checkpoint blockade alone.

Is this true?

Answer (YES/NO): YES